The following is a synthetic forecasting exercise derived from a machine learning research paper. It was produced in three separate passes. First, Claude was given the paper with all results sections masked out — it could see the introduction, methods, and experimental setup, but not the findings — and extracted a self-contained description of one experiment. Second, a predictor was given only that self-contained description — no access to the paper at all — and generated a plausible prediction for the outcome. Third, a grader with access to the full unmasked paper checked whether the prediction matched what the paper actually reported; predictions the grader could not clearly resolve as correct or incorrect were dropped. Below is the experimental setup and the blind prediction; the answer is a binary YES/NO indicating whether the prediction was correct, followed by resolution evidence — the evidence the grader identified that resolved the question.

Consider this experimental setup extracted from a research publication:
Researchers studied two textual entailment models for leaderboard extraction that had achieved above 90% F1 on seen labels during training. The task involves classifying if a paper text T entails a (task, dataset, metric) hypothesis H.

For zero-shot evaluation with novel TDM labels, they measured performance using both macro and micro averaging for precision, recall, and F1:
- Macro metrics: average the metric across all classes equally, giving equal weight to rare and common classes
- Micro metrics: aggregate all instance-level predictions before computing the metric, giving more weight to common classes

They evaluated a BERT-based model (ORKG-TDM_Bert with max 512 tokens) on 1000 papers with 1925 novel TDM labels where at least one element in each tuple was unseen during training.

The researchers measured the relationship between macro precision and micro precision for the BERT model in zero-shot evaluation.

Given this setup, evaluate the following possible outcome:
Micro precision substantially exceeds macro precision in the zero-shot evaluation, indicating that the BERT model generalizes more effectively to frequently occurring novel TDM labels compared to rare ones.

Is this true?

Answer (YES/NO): NO